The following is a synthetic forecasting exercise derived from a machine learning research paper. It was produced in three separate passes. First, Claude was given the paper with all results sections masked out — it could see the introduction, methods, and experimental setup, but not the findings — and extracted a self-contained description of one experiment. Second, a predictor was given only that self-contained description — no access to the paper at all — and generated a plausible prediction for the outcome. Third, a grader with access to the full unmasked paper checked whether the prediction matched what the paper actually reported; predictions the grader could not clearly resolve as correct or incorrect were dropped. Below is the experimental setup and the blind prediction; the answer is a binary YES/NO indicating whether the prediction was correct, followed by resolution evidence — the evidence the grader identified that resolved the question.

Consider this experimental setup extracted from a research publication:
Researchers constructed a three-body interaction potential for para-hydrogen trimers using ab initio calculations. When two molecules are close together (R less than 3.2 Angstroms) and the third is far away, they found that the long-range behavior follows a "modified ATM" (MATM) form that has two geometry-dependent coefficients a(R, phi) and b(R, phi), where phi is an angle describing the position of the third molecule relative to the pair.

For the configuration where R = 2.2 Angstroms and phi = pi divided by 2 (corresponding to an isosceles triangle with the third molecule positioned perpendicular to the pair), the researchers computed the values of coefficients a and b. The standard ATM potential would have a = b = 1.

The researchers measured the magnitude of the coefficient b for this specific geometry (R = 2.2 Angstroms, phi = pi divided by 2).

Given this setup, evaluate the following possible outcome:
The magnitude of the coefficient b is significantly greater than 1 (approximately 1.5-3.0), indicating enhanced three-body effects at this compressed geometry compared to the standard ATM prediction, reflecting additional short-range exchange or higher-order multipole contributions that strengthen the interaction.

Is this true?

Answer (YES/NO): NO